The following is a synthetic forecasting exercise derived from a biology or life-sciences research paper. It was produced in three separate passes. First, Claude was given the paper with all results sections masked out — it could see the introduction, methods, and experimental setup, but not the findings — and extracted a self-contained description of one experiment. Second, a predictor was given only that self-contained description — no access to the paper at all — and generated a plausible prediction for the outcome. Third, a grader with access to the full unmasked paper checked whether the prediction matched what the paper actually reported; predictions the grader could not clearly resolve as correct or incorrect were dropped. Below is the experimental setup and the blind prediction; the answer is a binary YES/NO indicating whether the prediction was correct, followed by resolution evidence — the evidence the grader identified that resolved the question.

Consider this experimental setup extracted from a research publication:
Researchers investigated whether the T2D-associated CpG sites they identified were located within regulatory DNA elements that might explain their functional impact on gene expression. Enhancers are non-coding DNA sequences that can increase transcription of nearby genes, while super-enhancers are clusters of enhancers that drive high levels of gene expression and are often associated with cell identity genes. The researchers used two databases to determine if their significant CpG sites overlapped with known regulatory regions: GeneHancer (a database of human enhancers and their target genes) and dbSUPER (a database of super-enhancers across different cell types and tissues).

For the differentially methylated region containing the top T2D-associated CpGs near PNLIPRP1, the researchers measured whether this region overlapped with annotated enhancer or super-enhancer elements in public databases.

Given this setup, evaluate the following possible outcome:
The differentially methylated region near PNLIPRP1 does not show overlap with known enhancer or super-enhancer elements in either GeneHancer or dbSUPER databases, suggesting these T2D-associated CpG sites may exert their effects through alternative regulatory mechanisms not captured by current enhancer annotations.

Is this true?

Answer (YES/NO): NO